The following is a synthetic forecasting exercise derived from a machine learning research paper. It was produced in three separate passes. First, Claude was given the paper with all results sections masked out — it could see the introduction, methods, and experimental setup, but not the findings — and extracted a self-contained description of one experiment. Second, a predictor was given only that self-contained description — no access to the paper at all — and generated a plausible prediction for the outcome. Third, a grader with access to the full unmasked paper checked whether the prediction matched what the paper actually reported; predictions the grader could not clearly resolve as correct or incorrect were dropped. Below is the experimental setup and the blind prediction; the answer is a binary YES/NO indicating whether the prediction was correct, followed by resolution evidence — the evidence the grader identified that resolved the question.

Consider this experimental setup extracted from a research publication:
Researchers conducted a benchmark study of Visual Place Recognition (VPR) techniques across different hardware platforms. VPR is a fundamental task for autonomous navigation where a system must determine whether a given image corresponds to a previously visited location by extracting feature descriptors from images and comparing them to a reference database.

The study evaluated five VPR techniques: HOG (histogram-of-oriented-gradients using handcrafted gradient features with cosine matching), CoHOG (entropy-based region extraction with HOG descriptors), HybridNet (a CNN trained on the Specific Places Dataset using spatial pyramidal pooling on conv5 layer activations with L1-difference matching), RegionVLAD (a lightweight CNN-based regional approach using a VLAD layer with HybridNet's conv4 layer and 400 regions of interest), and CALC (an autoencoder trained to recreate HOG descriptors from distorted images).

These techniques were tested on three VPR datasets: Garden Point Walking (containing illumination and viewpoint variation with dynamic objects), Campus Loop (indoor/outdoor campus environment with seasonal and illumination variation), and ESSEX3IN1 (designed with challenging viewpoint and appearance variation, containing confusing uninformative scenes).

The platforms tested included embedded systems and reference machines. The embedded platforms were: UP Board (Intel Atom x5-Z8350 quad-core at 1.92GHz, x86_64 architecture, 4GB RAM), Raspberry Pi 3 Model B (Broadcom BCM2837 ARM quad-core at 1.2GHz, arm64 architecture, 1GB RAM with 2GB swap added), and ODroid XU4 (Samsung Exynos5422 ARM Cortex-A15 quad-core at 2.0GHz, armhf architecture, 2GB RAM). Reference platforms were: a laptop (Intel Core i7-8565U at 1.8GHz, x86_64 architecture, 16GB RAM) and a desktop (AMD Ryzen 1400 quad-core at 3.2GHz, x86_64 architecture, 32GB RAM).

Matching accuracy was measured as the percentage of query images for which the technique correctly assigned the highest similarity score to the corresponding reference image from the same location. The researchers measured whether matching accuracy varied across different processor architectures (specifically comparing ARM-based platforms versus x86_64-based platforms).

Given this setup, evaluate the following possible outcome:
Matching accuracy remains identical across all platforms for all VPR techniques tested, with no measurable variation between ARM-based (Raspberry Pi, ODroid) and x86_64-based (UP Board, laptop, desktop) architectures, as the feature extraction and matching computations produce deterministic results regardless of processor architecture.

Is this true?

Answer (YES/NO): NO